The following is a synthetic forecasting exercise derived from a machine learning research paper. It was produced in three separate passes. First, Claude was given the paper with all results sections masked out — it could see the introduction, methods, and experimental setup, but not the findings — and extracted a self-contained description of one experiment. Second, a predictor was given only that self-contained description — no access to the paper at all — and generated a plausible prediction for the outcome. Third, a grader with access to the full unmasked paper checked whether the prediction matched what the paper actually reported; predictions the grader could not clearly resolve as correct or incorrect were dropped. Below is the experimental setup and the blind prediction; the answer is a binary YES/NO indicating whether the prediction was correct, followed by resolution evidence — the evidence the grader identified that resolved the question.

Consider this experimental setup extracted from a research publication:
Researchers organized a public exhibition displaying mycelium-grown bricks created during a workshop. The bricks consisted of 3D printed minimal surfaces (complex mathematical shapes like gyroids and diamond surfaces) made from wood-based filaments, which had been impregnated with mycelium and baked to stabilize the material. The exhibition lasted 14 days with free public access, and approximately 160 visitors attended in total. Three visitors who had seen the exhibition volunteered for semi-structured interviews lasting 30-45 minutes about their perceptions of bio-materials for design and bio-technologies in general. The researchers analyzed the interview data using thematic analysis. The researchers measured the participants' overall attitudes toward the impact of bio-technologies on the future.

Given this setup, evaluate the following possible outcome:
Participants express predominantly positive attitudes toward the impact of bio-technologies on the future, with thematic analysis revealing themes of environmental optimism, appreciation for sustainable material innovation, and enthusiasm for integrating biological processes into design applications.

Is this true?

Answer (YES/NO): NO